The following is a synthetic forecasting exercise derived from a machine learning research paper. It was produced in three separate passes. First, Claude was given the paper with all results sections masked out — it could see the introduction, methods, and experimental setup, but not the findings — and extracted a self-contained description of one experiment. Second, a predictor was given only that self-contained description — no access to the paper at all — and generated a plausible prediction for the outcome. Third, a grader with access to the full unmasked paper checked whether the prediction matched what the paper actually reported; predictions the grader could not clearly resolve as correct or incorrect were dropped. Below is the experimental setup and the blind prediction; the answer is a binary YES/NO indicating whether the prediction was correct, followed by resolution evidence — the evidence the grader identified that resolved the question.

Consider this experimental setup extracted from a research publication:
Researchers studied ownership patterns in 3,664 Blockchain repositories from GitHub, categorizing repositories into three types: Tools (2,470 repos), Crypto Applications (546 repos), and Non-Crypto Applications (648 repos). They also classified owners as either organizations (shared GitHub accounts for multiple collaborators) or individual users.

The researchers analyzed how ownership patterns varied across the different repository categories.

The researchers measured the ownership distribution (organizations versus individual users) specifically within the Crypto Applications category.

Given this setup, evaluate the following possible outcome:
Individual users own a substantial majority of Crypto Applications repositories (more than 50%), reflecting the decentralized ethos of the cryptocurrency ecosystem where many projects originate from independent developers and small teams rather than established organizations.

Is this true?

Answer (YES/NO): NO